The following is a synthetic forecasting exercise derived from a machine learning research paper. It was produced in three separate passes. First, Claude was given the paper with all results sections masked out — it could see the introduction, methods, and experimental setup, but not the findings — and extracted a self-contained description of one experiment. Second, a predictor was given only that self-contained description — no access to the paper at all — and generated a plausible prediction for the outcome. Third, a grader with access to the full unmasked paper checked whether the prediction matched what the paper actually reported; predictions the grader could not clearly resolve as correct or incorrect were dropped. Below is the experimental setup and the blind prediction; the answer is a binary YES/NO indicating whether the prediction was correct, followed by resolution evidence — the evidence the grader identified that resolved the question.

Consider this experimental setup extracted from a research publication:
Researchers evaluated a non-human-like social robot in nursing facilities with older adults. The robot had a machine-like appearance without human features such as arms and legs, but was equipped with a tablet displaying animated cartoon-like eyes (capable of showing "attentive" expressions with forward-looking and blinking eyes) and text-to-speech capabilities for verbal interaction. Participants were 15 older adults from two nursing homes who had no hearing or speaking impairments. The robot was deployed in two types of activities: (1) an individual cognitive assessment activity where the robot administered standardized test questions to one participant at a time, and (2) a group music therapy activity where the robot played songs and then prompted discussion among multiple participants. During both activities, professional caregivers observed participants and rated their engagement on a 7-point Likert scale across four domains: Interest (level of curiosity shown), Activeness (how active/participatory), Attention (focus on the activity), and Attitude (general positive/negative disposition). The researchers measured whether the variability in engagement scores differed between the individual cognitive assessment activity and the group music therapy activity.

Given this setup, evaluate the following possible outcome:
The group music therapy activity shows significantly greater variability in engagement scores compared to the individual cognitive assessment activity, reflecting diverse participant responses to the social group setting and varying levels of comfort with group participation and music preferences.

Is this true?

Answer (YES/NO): NO